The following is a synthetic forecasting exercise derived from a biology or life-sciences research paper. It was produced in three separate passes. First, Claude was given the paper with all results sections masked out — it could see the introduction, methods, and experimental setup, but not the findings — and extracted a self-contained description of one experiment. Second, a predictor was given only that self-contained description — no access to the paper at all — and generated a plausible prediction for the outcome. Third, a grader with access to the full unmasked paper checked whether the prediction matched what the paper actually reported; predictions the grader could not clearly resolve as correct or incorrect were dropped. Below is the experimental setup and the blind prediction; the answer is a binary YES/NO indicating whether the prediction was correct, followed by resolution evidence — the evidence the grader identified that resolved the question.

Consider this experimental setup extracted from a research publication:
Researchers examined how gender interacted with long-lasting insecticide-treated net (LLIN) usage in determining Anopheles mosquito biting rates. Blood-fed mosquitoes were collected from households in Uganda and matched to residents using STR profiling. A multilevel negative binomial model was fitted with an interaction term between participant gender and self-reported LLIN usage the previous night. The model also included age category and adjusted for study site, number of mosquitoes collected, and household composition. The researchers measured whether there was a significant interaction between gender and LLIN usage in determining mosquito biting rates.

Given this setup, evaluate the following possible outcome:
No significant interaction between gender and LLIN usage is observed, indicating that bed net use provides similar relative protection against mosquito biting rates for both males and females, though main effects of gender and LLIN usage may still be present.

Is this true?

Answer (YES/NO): YES